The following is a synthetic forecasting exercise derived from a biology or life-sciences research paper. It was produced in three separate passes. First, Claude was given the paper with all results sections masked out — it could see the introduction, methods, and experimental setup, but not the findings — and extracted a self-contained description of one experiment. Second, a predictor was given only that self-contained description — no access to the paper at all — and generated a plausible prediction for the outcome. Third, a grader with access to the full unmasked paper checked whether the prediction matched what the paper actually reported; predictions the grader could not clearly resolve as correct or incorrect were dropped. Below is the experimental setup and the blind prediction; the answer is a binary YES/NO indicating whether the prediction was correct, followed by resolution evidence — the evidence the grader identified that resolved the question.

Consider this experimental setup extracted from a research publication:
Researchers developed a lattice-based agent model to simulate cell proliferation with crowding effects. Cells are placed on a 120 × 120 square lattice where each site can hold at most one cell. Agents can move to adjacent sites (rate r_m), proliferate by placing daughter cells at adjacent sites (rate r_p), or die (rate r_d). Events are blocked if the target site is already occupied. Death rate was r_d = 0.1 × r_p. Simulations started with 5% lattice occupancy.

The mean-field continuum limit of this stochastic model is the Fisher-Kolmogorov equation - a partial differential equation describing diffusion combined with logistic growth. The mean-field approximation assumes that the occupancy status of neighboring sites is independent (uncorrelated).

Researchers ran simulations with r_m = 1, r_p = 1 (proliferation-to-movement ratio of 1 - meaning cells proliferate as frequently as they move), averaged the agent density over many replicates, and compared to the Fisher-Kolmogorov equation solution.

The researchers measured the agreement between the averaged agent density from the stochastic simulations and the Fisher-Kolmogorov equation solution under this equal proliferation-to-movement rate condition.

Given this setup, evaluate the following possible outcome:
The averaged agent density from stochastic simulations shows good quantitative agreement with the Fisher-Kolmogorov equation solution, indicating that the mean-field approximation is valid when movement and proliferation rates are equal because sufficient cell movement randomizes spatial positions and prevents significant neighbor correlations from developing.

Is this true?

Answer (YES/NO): NO